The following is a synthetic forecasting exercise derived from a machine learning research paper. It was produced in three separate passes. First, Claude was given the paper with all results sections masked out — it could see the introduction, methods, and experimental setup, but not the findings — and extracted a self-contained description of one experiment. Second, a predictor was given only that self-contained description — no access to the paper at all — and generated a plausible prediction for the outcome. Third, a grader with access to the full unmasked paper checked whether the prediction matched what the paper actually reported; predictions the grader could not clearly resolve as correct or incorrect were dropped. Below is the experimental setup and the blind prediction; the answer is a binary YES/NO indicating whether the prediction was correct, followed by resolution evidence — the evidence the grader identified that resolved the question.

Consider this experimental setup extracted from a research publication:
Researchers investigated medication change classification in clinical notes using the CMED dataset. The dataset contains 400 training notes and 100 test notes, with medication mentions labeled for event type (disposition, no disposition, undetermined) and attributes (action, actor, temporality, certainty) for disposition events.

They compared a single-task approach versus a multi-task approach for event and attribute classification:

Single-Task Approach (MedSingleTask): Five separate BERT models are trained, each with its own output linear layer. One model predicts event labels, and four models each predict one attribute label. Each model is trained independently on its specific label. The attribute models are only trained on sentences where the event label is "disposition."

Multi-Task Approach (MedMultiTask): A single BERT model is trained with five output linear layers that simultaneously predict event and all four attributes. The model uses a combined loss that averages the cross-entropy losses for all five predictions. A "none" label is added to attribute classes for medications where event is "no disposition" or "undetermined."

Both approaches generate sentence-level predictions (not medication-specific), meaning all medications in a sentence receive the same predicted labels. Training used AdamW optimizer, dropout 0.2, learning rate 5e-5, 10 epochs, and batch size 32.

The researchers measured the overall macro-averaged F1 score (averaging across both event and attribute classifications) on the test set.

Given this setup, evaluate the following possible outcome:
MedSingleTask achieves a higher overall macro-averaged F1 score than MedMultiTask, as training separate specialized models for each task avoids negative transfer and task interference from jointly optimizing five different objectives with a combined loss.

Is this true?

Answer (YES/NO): YES